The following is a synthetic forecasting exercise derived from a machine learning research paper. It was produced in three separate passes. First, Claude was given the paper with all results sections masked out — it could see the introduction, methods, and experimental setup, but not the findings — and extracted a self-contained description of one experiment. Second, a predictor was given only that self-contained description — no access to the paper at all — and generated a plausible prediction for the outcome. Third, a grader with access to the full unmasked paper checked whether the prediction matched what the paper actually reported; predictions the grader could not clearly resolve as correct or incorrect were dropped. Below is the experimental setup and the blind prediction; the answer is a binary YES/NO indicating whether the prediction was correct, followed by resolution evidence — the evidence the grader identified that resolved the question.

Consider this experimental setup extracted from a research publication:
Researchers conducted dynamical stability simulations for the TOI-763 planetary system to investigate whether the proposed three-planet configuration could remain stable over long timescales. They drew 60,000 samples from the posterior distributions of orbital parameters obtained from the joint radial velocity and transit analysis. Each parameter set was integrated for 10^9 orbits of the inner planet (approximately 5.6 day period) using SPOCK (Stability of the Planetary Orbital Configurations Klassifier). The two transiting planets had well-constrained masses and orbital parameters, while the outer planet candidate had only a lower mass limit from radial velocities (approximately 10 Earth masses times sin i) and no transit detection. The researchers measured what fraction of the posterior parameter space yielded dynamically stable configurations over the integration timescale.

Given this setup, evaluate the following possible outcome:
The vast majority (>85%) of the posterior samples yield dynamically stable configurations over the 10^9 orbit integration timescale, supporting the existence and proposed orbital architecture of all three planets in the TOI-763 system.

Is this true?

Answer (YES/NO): YES